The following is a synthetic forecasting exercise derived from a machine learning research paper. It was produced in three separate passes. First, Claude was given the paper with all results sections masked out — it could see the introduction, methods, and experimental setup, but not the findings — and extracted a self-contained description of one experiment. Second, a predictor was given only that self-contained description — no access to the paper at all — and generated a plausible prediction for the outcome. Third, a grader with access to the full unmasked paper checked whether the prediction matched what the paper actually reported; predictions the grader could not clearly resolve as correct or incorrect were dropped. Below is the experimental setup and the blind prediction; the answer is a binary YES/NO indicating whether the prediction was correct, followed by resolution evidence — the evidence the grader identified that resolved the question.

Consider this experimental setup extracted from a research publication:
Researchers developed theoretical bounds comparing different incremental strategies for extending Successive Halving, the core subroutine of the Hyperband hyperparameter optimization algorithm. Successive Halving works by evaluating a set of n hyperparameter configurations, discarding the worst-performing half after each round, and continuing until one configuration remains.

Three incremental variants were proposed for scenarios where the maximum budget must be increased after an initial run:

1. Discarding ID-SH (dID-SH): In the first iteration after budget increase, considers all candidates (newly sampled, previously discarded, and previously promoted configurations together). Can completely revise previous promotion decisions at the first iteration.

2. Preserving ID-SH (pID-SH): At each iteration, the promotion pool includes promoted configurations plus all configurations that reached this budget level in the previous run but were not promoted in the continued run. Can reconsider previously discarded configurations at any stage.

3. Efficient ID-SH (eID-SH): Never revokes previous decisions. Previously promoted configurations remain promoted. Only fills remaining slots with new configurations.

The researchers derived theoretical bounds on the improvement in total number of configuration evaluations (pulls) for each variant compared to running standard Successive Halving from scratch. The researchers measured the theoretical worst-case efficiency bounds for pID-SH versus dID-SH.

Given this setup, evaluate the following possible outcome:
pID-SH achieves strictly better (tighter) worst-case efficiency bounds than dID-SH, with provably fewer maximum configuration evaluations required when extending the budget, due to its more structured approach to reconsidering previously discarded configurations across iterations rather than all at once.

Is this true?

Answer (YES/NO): NO